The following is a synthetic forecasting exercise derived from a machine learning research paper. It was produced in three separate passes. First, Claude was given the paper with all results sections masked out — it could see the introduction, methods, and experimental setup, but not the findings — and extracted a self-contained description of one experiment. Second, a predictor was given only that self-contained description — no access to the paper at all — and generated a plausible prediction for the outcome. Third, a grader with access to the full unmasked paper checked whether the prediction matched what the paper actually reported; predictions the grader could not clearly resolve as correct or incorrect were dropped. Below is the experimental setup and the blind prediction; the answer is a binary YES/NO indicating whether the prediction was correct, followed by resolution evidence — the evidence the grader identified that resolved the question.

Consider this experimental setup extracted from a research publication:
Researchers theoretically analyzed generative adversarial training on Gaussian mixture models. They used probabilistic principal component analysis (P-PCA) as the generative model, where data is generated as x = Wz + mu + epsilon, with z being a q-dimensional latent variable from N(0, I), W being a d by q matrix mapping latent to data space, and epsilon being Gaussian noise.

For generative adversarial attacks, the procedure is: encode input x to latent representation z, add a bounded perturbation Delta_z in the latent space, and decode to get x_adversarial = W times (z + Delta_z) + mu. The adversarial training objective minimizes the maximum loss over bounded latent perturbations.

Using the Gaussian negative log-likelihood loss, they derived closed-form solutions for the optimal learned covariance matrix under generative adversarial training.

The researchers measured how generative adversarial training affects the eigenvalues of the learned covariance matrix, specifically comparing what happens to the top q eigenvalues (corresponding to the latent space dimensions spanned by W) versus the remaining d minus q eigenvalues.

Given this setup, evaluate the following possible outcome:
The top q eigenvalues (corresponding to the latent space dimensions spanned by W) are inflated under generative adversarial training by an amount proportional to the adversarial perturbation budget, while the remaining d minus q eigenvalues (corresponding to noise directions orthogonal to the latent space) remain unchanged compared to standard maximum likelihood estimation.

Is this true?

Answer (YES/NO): NO